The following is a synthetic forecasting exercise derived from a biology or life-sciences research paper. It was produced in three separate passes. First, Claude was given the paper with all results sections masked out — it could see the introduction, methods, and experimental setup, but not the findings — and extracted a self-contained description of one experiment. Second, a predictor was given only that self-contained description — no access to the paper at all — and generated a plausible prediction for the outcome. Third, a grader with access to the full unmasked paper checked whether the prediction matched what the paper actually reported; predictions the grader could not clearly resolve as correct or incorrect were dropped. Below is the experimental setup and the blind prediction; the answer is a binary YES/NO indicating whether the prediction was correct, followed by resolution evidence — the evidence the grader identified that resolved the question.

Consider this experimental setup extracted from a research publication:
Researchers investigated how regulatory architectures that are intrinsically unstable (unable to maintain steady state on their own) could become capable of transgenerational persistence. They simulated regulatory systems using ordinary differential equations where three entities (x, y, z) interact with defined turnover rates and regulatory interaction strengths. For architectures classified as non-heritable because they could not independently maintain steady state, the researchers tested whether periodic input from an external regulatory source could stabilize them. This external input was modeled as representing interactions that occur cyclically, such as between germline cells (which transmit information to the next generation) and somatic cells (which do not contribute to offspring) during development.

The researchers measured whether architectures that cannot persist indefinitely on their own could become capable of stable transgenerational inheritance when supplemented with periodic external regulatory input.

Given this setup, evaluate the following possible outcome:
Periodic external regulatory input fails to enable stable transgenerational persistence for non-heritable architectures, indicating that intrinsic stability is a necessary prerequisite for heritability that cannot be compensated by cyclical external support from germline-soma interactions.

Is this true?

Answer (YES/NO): NO